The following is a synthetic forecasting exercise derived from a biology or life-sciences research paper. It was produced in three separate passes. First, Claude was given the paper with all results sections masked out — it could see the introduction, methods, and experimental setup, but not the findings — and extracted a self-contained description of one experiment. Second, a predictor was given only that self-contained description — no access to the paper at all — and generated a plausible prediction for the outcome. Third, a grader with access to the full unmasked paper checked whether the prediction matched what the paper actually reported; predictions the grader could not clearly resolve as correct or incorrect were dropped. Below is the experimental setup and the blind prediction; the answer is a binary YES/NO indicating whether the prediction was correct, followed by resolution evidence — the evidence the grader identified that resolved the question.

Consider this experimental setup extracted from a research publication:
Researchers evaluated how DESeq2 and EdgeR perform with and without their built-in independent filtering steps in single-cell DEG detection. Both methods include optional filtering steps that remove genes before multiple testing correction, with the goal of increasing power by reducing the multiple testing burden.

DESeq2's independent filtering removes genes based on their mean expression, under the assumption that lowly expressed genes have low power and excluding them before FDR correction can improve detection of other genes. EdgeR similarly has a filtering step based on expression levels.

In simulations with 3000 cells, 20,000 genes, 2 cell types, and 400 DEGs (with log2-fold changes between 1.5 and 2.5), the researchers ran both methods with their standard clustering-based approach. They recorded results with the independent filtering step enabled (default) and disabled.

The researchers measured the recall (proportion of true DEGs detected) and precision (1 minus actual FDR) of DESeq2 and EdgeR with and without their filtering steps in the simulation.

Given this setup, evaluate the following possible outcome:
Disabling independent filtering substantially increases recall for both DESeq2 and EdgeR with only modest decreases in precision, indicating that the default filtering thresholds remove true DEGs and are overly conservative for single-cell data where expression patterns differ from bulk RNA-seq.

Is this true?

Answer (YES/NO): NO